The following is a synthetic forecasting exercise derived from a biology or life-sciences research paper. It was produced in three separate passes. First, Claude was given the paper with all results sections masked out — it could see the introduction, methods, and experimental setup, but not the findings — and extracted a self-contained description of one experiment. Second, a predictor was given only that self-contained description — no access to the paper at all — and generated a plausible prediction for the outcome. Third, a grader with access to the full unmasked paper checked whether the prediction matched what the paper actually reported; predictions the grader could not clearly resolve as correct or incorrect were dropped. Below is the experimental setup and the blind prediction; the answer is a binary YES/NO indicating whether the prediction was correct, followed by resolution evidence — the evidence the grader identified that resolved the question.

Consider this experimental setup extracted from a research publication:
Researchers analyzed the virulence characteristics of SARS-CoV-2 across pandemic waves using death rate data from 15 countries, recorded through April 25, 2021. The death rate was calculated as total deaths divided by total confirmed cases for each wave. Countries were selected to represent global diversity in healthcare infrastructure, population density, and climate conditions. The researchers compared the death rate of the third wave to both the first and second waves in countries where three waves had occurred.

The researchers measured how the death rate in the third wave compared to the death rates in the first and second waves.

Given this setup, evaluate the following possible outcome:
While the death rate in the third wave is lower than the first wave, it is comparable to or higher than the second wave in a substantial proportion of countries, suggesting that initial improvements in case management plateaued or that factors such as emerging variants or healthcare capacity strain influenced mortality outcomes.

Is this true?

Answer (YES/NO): YES